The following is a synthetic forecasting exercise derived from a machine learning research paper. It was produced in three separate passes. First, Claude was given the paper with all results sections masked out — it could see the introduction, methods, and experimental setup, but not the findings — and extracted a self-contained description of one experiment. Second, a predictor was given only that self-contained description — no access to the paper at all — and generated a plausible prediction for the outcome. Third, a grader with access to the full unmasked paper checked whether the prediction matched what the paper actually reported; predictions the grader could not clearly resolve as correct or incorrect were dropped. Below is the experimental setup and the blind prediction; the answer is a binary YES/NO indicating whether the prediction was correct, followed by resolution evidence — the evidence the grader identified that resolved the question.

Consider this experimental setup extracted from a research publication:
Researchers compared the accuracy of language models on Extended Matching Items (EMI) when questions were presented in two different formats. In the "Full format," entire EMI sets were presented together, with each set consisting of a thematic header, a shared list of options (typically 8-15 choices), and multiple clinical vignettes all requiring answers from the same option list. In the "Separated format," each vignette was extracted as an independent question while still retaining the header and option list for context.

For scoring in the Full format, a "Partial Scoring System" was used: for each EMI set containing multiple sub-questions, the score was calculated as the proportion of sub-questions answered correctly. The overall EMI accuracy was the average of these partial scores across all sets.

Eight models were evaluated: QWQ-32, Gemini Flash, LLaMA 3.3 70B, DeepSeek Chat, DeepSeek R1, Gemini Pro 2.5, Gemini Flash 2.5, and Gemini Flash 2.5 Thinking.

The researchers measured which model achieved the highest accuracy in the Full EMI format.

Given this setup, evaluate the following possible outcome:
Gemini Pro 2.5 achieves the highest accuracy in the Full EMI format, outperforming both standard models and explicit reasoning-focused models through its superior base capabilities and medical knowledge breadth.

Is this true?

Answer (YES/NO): YES